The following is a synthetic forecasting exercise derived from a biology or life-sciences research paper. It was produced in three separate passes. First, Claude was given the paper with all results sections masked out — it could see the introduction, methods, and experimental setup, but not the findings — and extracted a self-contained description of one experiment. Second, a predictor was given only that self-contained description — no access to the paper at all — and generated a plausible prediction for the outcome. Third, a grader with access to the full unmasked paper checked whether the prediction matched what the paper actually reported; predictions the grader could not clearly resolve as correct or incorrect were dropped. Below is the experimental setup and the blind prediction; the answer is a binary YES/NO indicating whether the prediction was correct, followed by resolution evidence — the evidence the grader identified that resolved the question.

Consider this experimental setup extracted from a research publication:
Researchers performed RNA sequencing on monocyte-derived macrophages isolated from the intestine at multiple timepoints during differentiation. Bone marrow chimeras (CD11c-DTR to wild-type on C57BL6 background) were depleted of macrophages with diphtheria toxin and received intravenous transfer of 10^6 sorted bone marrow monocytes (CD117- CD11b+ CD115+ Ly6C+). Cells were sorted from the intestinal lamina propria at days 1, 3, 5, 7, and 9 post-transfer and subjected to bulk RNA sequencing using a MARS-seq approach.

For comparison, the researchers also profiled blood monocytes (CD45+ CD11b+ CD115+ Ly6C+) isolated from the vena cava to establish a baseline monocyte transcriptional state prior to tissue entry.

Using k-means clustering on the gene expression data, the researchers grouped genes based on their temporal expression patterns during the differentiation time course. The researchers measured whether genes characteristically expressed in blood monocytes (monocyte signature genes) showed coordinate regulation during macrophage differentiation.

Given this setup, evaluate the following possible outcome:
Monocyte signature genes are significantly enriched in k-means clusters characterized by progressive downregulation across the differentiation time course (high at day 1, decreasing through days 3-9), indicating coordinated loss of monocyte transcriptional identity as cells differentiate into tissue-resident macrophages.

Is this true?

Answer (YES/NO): NO